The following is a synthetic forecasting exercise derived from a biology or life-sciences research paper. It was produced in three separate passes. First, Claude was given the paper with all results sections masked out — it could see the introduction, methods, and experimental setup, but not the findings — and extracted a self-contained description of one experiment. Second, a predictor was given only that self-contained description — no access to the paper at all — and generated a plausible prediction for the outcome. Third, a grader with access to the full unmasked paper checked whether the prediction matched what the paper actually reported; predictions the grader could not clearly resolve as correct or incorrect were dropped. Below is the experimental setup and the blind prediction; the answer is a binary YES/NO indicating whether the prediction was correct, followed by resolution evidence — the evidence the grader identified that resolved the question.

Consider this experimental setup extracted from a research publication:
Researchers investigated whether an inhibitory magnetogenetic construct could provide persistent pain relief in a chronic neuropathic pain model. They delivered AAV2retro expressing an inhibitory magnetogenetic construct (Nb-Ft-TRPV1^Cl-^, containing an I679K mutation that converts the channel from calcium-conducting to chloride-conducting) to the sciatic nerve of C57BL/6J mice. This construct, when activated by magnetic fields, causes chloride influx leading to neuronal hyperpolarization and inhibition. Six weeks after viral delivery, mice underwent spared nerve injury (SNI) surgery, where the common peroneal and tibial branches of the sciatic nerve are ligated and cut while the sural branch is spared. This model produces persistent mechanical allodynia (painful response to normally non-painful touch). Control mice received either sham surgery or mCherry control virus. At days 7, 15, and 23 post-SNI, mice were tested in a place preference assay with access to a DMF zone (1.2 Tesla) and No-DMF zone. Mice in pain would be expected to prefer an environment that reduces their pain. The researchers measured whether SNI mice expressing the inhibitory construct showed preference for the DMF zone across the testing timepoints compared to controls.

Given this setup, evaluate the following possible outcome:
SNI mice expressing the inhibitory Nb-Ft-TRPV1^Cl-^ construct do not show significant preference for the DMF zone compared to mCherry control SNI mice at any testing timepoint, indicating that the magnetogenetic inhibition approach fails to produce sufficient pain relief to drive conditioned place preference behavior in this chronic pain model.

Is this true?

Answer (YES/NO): NO